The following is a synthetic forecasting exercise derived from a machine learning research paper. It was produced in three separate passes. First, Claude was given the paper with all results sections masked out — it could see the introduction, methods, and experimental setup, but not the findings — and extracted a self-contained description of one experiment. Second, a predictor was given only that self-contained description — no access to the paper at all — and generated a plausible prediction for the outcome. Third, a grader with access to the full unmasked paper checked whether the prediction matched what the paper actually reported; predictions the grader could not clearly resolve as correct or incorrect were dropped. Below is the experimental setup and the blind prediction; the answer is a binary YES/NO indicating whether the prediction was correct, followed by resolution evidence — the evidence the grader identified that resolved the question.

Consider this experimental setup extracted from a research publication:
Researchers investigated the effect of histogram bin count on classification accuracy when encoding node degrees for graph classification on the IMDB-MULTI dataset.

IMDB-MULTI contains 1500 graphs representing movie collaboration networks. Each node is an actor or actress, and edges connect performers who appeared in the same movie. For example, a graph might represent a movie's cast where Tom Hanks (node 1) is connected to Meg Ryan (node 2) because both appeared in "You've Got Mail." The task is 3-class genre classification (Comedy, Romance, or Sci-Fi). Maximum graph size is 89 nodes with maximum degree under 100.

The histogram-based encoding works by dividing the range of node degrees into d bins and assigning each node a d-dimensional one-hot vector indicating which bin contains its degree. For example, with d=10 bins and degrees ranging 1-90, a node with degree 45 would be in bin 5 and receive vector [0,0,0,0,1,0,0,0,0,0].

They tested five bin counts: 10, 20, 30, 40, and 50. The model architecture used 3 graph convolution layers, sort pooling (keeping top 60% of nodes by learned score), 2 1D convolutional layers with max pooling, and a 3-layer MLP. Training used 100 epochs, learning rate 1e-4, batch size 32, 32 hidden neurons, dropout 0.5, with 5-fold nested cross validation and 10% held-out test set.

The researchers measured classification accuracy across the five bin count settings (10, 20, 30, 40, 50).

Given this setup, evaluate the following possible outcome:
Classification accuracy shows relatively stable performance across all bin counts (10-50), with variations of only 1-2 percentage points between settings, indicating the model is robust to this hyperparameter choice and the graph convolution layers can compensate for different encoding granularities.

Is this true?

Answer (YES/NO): NO